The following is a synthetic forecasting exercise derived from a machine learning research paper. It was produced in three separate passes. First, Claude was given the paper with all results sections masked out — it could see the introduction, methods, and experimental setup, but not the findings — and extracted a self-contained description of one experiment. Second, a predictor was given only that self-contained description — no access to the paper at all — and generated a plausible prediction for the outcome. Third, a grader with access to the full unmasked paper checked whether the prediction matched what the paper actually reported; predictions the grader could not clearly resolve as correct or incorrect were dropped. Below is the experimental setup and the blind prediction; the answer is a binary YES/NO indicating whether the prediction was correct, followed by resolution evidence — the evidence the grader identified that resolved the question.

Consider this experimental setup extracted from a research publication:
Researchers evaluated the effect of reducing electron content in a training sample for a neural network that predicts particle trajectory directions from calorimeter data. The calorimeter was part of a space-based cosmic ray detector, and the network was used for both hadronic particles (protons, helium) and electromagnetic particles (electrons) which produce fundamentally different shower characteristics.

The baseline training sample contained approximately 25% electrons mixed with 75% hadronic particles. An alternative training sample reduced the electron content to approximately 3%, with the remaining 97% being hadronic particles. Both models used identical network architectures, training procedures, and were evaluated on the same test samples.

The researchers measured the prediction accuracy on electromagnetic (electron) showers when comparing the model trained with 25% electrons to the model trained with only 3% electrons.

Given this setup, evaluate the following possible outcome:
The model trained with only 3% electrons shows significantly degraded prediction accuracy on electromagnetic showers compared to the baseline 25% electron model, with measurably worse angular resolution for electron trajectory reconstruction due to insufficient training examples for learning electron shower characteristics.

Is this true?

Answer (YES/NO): YES